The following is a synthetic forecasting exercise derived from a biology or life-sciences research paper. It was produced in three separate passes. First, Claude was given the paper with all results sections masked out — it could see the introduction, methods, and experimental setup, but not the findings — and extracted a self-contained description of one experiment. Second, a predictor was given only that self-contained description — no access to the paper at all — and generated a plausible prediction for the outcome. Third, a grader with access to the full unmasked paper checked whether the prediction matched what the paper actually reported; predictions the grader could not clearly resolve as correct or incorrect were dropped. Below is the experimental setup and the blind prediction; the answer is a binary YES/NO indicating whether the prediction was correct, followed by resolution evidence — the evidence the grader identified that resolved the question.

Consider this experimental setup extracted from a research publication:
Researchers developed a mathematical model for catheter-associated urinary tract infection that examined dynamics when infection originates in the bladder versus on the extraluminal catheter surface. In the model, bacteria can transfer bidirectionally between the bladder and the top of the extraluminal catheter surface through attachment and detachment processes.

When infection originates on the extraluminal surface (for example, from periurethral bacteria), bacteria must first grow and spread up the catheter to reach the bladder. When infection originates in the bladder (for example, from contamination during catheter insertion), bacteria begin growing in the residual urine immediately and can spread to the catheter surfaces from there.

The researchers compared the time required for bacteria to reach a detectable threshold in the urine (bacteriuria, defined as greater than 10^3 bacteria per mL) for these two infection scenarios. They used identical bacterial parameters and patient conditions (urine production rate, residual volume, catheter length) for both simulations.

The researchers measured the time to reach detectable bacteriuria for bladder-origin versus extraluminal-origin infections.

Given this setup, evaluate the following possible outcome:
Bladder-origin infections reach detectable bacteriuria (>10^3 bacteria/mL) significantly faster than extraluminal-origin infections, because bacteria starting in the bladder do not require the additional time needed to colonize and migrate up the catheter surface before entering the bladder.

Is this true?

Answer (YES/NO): YES